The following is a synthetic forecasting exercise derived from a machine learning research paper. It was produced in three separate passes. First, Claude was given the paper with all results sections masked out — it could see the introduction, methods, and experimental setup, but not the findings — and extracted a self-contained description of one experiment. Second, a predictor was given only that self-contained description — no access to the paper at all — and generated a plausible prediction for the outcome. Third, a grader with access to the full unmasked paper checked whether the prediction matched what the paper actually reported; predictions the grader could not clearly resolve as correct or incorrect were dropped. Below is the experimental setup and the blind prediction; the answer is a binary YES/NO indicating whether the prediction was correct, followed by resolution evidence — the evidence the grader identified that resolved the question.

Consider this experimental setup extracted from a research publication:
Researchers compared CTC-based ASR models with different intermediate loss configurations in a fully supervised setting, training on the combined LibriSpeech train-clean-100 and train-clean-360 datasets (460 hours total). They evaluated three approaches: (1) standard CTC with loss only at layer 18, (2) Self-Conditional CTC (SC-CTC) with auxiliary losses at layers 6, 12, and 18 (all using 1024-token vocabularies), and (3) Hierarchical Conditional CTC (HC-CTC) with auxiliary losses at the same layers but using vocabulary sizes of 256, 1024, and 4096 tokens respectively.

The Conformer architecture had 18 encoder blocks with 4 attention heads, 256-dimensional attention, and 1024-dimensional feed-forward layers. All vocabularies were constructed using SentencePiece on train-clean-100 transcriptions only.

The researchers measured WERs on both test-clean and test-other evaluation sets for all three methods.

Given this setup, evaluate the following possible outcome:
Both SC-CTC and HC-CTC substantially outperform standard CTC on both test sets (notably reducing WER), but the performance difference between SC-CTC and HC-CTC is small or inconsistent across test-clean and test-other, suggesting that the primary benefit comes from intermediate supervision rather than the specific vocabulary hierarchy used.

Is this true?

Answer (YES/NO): YES